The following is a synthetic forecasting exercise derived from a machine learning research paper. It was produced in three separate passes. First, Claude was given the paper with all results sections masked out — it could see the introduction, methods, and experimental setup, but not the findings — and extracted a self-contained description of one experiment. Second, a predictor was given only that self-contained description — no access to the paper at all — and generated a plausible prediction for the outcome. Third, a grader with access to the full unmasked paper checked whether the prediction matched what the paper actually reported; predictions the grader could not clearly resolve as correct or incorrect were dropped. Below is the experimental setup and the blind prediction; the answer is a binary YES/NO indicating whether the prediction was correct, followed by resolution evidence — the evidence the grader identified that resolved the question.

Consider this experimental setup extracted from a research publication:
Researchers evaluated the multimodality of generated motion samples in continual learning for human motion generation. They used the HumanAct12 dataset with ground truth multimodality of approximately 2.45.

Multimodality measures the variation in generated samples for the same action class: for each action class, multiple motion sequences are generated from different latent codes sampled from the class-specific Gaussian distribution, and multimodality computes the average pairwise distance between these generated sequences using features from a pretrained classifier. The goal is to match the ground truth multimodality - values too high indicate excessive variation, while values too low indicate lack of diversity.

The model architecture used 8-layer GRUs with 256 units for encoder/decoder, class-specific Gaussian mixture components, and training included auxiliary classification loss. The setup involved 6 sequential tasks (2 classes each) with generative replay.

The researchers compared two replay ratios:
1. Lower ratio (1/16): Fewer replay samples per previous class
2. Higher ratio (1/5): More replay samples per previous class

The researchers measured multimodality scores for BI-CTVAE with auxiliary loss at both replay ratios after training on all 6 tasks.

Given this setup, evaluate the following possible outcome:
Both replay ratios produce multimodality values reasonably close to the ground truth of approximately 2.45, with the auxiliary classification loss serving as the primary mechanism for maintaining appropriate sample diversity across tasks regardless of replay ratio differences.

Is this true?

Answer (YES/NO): NO